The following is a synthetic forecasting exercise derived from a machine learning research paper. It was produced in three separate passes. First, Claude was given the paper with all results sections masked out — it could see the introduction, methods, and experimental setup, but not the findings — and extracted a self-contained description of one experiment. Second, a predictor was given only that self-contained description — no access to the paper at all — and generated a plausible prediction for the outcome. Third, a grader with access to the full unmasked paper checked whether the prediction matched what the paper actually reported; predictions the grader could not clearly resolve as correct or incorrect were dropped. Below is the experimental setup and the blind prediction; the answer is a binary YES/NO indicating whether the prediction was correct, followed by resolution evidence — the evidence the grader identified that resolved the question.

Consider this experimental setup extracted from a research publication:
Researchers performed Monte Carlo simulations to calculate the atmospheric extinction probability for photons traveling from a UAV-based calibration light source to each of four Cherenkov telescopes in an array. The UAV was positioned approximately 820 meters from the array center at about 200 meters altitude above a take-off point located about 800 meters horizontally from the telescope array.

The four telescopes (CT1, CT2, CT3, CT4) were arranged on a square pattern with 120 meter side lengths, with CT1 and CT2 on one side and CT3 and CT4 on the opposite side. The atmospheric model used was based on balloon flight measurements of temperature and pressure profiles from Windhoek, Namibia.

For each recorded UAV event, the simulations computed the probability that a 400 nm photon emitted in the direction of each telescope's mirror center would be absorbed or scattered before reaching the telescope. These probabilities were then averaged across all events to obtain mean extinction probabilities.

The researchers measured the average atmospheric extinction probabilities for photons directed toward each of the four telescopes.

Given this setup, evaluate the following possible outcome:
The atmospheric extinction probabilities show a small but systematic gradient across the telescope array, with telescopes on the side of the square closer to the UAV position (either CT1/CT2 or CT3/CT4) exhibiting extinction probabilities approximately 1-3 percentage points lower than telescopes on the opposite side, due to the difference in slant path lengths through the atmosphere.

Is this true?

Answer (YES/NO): NO